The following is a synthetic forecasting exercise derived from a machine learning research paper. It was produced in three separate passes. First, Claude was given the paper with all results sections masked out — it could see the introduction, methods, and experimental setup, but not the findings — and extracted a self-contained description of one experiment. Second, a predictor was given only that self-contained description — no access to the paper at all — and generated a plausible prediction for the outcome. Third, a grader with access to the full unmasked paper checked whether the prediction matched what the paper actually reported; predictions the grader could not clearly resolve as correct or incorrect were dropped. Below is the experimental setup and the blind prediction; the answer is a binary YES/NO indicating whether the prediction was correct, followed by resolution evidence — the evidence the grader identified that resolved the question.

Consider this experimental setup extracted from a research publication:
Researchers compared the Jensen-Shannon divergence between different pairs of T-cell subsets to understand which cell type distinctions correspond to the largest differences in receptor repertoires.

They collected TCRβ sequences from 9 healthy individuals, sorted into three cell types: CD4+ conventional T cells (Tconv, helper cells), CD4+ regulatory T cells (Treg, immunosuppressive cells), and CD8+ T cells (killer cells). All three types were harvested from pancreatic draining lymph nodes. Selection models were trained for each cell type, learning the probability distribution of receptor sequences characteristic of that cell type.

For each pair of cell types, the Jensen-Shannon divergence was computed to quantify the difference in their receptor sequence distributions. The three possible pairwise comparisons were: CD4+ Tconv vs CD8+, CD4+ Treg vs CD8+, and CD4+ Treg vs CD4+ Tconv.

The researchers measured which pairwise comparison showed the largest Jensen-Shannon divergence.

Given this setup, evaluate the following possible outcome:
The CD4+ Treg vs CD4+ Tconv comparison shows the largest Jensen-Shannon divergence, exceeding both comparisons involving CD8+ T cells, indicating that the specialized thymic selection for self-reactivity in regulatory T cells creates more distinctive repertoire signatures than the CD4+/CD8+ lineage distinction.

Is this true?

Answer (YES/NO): NO